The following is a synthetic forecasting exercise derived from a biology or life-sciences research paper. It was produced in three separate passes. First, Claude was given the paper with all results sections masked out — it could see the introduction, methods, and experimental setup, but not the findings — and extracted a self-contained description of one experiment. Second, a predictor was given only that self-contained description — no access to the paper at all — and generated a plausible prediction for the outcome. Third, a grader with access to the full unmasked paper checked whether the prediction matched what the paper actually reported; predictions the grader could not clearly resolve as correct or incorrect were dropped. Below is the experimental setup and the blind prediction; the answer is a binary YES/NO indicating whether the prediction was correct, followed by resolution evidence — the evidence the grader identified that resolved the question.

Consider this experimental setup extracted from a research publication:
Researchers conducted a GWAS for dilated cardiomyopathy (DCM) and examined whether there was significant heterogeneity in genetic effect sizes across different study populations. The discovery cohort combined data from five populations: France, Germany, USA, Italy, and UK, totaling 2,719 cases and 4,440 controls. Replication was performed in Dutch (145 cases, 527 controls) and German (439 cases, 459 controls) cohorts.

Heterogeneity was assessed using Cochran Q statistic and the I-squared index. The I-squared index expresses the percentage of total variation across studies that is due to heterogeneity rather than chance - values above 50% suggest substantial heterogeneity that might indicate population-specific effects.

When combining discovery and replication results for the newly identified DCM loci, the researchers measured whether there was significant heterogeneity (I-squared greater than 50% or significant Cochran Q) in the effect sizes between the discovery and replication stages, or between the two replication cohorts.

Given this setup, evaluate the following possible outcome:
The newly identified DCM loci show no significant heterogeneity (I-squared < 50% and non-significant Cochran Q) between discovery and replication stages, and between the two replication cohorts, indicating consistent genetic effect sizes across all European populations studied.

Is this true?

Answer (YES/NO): YES